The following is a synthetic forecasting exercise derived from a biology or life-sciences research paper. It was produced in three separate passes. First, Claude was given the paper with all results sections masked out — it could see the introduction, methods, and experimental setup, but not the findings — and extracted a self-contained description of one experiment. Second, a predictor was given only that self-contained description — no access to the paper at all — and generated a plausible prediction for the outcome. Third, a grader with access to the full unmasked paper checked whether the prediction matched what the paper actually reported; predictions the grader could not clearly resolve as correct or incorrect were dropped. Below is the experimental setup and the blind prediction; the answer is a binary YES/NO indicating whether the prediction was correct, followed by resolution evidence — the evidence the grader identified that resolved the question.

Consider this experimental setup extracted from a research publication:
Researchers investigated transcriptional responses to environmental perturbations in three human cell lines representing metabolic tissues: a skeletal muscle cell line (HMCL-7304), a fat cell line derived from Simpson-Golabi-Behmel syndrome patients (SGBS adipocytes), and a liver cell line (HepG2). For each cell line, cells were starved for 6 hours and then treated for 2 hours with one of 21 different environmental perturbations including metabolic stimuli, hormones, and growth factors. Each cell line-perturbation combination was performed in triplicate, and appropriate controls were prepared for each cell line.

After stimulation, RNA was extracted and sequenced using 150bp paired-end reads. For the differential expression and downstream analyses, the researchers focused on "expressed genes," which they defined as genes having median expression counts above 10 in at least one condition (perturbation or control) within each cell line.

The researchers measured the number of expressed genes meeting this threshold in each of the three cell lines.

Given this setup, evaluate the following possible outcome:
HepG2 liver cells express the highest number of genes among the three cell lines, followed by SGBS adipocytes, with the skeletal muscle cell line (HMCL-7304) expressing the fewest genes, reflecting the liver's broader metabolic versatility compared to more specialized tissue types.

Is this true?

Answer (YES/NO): NO